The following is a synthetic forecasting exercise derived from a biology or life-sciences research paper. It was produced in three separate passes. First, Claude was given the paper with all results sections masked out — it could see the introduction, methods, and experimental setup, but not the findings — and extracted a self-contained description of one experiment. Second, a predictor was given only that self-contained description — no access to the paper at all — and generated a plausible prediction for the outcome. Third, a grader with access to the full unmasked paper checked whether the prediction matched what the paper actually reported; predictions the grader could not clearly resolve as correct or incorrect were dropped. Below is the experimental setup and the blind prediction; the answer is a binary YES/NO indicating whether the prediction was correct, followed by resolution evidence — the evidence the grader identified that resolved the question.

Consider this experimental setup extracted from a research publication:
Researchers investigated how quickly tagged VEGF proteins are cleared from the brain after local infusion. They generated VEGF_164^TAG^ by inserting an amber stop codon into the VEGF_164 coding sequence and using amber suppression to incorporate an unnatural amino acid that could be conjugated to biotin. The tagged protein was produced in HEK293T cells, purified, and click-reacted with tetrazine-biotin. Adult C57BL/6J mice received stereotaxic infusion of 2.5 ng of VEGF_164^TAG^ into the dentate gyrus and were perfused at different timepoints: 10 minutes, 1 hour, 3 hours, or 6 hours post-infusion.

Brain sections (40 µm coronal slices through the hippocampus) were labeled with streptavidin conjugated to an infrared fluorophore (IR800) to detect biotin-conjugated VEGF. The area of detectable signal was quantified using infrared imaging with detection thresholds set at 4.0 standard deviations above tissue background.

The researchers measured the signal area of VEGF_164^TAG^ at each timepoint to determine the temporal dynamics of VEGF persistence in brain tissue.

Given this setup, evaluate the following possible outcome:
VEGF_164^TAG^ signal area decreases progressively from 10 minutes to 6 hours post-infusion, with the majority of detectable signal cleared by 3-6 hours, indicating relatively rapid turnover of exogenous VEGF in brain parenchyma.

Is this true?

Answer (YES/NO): NO